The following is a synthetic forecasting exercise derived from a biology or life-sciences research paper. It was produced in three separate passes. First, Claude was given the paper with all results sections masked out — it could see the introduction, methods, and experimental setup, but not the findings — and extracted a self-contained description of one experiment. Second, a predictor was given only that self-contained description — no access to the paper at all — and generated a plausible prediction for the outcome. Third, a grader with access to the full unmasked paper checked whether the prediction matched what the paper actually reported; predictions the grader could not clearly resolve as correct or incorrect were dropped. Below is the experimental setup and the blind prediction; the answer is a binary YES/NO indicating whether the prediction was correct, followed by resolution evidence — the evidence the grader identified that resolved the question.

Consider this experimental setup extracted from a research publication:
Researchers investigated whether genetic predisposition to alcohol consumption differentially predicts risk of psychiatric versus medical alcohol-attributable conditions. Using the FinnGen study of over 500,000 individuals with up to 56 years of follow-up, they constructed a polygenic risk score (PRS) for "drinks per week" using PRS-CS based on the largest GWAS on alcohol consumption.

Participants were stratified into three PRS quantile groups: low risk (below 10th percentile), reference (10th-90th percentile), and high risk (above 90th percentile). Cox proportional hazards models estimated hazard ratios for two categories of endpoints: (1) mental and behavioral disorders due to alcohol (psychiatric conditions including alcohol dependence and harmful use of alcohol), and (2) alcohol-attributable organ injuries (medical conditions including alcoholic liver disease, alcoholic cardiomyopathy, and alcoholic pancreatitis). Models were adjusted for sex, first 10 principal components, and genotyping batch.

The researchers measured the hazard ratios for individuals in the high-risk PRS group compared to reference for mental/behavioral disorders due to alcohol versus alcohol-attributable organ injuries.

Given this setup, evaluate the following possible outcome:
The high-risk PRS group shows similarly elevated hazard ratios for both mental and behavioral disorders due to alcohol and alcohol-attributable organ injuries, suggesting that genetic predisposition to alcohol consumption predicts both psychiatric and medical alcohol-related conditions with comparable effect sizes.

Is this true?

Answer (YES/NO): YES